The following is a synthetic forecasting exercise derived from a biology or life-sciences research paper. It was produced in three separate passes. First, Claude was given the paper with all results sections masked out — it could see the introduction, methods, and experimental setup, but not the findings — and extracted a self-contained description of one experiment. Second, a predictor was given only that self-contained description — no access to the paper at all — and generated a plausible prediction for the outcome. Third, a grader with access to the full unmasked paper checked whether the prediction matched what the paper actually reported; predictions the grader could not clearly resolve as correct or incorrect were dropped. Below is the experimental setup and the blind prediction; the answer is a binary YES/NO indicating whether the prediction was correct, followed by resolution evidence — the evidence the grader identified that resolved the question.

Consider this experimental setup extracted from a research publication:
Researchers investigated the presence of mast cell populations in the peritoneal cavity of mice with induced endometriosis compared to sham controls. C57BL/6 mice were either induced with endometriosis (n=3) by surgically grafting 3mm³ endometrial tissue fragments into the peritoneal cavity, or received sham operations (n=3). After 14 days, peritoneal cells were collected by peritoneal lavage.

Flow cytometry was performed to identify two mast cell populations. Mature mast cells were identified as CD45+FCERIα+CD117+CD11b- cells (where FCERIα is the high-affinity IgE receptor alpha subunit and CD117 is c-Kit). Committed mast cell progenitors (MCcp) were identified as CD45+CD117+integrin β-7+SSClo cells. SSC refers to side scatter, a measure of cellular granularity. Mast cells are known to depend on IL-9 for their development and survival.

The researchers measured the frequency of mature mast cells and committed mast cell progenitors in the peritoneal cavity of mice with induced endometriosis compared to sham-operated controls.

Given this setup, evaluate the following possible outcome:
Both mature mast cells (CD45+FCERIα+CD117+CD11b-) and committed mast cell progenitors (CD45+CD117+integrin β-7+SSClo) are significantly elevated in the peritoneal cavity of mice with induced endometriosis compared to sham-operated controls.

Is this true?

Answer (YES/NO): NO